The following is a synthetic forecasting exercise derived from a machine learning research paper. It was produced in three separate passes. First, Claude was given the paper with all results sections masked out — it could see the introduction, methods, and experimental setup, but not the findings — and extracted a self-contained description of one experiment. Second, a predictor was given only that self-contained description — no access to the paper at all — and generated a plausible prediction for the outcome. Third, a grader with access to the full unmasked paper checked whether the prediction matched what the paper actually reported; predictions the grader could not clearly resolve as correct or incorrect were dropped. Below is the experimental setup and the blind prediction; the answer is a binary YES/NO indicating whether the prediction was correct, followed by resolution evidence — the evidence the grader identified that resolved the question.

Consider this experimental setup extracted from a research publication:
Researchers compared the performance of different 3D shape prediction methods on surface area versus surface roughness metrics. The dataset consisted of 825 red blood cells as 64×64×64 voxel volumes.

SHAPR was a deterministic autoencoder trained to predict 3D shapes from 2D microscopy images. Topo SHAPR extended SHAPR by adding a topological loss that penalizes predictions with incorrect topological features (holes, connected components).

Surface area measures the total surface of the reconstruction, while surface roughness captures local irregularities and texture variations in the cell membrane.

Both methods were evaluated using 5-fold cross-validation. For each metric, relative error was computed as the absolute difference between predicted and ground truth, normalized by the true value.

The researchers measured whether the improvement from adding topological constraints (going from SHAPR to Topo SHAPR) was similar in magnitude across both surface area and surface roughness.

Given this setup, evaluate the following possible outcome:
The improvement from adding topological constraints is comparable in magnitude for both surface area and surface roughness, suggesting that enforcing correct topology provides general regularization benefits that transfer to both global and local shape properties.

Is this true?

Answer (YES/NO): NO